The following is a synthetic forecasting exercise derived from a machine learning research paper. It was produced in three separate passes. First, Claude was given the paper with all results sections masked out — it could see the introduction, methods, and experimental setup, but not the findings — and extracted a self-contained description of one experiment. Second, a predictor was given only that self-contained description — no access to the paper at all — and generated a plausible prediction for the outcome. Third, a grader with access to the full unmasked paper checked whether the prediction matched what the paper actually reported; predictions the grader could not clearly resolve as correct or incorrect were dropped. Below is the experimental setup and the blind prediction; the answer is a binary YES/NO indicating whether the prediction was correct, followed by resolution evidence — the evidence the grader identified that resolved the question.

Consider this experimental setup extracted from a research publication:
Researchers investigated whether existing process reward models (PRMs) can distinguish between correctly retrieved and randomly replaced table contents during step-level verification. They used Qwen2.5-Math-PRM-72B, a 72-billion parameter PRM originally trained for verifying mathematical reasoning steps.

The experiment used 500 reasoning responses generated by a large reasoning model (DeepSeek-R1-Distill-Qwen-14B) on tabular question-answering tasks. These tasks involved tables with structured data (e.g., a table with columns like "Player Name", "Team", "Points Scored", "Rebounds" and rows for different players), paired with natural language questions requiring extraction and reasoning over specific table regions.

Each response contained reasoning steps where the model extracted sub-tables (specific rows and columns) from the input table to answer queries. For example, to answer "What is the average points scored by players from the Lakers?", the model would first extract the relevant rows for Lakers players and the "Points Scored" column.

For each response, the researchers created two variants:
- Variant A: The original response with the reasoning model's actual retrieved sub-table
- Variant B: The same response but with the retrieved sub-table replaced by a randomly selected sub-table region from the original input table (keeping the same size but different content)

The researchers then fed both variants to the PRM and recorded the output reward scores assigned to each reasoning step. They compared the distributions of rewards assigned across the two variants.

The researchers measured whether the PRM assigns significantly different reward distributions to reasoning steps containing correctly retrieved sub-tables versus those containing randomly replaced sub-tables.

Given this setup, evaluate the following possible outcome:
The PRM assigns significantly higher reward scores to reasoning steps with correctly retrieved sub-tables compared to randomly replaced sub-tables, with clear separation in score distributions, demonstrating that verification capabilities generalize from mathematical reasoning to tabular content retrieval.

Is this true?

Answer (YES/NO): NO